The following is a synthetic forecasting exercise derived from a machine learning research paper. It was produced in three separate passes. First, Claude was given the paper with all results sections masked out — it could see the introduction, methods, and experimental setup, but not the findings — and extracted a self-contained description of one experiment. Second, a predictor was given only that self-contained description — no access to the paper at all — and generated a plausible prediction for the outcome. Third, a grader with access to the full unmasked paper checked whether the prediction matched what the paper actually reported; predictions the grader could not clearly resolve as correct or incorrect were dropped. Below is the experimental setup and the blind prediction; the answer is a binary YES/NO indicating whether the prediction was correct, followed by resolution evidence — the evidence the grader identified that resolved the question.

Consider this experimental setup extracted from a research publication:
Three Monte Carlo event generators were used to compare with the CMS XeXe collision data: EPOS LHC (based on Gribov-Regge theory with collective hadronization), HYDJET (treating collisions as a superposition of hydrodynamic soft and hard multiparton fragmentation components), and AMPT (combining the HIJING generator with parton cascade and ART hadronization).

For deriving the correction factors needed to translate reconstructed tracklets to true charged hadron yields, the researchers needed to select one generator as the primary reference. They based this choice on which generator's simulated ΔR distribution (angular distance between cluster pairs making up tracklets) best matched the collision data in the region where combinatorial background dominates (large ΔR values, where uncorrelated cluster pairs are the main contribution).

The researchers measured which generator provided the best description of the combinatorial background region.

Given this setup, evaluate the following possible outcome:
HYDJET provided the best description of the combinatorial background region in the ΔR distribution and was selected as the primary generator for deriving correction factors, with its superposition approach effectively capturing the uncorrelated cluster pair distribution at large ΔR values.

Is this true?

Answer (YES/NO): NO